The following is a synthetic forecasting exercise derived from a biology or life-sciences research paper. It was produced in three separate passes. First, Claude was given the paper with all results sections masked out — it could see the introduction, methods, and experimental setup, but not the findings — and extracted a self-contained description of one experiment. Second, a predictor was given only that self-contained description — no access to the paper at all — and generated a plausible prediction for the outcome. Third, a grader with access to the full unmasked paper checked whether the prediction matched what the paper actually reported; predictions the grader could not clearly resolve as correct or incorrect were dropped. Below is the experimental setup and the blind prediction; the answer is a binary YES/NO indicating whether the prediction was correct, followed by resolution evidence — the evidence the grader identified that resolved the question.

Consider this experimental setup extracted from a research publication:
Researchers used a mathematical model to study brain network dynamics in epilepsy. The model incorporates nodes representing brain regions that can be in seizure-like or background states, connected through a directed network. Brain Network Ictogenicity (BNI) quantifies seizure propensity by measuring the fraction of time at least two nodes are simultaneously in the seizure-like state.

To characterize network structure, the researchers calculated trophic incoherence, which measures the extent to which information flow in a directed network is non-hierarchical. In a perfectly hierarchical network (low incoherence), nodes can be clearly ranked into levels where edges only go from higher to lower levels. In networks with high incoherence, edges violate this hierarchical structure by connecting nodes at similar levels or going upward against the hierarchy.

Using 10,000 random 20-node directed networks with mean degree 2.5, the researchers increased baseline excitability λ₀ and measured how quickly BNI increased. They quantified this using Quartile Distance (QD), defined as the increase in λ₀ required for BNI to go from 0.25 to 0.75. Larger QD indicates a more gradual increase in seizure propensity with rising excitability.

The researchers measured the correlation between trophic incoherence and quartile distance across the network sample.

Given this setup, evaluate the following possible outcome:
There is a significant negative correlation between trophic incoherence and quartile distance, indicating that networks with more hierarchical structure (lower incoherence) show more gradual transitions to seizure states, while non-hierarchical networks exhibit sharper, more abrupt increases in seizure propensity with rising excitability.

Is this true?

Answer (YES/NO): YES